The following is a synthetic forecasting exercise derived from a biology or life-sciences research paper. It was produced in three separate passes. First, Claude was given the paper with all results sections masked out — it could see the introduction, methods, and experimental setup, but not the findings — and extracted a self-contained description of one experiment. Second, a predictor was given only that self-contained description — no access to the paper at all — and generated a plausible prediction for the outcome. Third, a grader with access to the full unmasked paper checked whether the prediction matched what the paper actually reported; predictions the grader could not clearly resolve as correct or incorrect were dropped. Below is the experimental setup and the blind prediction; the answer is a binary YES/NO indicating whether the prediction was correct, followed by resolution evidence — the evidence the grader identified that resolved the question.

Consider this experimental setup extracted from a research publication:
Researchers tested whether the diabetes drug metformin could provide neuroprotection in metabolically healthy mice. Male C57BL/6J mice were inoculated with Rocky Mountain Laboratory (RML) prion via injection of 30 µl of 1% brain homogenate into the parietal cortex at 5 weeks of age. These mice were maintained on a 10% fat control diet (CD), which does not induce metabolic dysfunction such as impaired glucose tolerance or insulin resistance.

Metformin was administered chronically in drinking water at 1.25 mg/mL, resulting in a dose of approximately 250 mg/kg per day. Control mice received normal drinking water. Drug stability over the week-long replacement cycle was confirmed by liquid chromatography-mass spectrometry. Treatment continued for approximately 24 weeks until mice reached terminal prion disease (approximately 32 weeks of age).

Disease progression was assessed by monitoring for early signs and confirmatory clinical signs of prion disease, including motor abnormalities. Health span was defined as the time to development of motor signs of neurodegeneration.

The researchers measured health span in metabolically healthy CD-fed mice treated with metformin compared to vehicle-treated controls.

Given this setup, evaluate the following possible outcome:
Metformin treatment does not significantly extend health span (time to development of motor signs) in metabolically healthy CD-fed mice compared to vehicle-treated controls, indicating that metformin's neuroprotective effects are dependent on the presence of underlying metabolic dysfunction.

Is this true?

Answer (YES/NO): NO